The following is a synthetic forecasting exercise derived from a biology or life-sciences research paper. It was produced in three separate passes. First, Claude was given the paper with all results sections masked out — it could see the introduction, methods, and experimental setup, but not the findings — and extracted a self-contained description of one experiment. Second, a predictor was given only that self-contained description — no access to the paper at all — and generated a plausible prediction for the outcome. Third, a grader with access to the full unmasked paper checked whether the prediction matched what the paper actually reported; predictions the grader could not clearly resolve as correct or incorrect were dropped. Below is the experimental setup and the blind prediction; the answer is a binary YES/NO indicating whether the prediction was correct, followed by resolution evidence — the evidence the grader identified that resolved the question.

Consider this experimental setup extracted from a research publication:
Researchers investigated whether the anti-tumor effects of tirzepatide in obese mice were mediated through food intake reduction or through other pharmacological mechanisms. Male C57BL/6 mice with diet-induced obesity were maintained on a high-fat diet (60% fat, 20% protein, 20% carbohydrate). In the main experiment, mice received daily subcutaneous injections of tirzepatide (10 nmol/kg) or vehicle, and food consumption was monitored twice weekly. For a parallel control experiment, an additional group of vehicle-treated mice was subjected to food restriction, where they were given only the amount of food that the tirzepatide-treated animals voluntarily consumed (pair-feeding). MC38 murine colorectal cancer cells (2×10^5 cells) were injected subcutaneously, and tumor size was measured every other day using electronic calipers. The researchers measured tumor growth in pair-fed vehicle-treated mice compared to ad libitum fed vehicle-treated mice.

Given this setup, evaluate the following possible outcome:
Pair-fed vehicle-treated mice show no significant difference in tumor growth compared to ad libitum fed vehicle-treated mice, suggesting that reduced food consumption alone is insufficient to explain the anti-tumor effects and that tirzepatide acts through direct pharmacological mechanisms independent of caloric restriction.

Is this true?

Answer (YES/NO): NO